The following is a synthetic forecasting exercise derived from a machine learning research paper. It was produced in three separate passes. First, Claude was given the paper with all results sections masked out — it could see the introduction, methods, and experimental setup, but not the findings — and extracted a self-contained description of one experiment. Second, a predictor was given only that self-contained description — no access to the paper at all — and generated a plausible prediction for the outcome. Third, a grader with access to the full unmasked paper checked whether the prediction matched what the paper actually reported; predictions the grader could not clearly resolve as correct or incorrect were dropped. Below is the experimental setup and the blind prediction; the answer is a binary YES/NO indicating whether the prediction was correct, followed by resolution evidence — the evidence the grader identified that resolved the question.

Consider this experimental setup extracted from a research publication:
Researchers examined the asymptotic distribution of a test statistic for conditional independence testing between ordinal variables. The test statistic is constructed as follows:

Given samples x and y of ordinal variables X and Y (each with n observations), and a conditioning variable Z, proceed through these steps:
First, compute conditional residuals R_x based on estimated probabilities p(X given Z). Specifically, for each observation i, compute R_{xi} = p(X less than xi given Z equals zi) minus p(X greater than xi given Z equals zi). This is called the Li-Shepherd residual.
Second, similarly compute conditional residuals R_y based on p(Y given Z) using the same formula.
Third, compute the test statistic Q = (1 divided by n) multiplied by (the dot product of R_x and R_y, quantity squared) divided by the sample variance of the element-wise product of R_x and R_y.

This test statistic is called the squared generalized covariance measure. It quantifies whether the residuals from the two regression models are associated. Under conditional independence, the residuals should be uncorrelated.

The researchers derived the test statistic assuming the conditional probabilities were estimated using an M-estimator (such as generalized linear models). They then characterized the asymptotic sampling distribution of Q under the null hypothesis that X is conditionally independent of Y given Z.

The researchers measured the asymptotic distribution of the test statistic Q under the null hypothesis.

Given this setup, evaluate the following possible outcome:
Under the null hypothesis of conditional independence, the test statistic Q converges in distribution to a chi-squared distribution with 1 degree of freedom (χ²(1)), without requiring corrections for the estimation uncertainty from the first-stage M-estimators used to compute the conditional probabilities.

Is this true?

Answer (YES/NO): YES